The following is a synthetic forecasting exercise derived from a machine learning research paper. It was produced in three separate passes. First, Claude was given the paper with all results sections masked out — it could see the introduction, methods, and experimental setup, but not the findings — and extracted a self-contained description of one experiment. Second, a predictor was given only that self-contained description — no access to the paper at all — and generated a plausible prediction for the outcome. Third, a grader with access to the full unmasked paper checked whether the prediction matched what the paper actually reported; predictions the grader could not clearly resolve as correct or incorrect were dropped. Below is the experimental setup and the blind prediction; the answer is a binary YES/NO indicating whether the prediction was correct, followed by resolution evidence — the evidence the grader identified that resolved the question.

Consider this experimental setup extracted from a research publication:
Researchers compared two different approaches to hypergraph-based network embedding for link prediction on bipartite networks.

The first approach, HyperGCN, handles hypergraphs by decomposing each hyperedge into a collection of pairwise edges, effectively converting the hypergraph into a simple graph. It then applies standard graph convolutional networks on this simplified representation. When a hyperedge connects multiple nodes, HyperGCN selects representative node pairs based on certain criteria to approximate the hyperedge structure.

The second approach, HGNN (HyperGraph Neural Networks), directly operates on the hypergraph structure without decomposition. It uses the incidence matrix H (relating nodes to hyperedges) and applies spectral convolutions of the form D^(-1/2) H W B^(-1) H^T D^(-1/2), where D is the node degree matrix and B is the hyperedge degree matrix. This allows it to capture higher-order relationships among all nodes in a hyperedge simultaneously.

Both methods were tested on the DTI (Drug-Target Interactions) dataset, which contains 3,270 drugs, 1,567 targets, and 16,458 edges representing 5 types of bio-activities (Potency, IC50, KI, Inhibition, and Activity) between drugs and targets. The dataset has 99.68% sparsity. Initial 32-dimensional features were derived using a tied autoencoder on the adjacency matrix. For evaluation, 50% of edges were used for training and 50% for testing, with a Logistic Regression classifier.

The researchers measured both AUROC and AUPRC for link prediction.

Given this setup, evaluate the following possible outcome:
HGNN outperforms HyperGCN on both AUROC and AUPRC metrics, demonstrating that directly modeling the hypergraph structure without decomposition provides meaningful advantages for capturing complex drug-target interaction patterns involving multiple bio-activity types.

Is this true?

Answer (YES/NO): YES